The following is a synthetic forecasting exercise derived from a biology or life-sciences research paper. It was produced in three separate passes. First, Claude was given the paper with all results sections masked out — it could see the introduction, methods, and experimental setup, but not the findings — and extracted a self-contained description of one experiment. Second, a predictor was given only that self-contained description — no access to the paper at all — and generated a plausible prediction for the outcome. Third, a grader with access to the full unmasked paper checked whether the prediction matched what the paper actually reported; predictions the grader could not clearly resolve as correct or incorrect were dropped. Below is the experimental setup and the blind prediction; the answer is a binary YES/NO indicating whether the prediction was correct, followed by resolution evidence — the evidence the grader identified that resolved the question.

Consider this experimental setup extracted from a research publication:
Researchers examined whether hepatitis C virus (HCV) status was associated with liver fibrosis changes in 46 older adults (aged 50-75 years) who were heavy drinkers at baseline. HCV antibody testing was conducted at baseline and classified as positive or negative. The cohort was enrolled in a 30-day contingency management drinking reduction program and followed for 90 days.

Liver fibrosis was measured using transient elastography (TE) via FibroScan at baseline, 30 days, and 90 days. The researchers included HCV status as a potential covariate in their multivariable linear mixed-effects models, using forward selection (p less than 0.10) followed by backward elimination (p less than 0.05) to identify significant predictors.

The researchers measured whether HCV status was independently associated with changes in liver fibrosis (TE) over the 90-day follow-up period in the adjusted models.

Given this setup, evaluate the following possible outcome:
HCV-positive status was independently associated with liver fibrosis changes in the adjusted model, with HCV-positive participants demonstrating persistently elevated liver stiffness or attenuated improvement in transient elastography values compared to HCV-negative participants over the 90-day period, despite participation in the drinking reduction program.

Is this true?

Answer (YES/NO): NO